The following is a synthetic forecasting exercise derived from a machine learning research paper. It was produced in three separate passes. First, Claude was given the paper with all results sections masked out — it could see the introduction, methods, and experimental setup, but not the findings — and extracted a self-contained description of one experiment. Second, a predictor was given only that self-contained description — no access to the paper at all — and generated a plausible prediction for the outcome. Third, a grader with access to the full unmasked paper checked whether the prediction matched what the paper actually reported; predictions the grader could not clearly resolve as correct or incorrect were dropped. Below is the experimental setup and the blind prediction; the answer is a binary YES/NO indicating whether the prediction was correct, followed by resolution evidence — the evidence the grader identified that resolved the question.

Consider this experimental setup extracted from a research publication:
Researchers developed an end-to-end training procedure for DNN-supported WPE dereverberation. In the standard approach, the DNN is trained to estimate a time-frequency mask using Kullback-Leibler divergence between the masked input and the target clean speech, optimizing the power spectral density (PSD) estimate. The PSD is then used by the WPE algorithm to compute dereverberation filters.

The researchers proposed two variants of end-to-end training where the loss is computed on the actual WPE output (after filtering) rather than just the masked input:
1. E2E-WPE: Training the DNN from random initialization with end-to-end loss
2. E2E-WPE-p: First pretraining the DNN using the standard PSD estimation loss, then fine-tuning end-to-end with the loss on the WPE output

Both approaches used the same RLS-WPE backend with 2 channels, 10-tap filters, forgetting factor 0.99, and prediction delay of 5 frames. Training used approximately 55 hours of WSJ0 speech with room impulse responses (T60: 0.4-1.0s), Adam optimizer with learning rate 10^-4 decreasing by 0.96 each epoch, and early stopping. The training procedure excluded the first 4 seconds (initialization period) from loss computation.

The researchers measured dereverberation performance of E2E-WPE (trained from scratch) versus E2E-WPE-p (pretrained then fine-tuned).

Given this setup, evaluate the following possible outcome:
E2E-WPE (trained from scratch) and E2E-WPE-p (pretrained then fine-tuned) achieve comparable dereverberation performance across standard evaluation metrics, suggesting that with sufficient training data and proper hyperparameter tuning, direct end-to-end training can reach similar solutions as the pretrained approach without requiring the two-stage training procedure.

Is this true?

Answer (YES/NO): NO